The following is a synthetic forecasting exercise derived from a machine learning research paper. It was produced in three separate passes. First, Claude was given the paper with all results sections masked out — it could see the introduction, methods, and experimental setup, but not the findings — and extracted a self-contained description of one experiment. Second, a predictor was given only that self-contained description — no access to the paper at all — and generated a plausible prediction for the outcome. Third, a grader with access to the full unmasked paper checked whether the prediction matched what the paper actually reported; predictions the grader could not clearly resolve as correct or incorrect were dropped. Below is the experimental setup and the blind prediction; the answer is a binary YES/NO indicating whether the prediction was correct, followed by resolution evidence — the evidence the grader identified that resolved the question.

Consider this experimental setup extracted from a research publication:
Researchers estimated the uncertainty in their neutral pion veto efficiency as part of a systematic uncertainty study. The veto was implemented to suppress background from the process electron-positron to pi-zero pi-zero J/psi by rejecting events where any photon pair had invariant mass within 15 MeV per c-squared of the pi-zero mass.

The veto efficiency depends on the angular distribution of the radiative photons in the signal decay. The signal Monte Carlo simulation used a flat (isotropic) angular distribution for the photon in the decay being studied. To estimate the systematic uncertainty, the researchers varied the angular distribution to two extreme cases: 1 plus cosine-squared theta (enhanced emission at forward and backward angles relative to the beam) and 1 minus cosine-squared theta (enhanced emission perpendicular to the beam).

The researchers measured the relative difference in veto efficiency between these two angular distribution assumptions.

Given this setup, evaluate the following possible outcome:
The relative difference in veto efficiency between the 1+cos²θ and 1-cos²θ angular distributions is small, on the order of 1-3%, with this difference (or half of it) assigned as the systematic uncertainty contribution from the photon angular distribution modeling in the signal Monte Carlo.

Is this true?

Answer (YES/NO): NO